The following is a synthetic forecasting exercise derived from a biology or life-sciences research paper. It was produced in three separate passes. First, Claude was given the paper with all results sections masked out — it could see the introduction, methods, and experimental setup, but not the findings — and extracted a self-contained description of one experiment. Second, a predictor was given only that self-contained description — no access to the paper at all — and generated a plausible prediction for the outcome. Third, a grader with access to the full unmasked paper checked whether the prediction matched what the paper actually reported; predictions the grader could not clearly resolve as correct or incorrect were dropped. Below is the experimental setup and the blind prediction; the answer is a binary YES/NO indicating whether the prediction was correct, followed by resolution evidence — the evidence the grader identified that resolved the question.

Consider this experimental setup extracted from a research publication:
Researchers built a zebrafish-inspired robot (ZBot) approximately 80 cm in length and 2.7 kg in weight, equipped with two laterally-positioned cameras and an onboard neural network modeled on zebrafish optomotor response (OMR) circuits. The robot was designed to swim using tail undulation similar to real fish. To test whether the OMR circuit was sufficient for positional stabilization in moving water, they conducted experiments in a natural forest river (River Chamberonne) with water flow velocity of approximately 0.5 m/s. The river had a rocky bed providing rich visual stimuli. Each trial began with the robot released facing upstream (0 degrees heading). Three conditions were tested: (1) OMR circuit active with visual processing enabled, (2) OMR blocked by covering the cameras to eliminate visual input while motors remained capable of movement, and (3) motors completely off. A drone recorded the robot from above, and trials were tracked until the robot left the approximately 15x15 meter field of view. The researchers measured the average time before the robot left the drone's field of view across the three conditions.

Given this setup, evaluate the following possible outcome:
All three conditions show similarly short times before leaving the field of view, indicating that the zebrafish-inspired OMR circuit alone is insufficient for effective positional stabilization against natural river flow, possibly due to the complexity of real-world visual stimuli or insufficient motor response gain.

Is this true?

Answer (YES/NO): NO